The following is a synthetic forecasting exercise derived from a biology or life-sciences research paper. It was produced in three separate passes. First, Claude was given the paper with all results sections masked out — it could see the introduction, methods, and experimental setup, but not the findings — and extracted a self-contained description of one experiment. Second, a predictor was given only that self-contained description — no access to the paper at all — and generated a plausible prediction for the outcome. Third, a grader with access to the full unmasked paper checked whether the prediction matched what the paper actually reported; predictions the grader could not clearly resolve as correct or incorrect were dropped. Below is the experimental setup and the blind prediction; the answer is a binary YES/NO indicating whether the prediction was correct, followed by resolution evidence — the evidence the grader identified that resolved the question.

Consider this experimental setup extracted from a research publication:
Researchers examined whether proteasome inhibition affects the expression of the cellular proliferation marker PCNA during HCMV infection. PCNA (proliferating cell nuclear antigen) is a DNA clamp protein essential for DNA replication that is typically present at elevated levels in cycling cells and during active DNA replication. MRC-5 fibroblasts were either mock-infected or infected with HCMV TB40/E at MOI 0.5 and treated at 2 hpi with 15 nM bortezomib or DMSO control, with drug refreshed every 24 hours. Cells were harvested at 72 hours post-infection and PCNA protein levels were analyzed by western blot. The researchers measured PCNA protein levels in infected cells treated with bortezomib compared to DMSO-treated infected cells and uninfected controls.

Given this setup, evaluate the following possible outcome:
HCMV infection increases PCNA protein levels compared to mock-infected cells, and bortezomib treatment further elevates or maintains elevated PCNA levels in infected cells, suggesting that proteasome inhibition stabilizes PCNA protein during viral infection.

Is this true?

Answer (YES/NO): NO